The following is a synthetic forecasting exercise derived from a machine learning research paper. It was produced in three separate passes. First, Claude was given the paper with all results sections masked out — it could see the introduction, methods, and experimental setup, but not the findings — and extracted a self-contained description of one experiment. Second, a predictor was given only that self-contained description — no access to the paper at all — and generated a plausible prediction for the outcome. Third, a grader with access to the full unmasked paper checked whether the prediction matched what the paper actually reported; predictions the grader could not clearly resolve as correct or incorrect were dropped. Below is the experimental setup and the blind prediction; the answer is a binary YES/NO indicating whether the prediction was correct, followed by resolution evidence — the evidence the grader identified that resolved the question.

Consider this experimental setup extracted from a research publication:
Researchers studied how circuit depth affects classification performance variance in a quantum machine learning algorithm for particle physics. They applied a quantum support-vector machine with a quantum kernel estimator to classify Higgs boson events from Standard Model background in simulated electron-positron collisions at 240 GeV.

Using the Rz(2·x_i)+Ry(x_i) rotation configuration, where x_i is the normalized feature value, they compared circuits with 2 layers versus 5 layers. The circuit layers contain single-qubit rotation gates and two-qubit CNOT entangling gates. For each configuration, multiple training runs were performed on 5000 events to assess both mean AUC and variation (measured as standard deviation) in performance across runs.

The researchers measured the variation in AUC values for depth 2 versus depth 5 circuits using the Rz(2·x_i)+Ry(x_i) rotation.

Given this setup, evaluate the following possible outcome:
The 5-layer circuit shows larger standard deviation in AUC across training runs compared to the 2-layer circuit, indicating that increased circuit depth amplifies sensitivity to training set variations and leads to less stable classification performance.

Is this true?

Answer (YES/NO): NO